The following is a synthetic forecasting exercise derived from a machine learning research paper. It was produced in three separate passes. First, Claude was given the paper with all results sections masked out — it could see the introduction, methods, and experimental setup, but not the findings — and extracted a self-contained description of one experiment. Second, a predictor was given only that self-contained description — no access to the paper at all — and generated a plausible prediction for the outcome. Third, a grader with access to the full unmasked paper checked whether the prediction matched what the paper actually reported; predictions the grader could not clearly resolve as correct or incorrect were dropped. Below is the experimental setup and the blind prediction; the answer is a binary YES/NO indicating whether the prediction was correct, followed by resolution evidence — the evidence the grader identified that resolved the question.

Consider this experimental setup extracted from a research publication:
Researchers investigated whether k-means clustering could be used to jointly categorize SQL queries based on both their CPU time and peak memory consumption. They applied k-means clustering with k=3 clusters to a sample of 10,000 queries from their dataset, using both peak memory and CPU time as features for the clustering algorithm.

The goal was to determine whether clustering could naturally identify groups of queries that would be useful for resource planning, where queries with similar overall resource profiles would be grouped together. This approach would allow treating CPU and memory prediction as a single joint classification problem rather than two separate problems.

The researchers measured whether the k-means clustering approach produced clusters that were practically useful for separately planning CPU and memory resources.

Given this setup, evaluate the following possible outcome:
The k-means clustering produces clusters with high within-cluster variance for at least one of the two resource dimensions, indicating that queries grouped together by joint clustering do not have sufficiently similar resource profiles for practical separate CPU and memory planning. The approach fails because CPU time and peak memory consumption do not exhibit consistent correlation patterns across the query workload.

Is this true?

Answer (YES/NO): YES